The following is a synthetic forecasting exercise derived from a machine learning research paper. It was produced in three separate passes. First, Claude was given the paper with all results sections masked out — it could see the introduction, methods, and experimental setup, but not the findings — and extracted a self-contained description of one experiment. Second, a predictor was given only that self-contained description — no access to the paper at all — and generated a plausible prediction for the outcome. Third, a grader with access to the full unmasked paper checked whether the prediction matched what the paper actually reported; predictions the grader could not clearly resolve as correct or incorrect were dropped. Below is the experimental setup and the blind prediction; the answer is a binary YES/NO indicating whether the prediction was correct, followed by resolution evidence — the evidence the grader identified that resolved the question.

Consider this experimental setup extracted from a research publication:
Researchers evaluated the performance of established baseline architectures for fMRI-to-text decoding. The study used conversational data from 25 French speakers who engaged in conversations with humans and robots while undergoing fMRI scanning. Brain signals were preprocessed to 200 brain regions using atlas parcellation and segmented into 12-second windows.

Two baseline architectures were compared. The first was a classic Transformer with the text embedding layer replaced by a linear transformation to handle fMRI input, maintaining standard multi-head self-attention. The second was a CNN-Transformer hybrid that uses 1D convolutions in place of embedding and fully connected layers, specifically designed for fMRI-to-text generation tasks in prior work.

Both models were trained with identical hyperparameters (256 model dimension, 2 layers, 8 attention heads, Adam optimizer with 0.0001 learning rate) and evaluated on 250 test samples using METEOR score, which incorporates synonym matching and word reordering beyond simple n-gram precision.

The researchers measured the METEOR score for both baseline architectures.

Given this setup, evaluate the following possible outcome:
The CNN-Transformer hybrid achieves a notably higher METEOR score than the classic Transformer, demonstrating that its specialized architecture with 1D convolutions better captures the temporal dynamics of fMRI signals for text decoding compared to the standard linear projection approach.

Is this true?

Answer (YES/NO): NO